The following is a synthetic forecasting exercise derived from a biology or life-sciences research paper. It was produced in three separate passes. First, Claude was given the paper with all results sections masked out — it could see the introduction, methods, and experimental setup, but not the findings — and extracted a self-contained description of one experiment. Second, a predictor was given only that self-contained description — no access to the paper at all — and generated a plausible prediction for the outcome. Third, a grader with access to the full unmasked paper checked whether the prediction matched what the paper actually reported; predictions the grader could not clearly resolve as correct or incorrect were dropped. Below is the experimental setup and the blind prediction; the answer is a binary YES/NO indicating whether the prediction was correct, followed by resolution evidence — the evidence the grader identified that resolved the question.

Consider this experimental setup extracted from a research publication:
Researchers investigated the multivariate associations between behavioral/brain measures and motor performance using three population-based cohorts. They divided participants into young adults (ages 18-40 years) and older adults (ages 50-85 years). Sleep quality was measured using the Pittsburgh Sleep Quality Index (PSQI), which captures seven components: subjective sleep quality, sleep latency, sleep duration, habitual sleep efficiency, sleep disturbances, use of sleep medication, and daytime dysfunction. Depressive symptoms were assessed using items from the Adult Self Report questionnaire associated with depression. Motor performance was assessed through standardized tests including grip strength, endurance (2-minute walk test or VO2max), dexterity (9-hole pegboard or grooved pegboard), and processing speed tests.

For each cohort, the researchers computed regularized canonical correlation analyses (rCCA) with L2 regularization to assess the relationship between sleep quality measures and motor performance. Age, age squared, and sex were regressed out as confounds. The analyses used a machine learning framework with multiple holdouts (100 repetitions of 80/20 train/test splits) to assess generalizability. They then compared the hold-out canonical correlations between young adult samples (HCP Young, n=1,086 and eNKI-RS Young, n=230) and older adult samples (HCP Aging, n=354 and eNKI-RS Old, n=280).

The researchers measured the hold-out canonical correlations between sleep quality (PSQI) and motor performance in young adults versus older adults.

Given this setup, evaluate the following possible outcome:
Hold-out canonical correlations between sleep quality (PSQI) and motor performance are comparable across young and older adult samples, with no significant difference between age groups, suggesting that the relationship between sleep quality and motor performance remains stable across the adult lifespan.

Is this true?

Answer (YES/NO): NO